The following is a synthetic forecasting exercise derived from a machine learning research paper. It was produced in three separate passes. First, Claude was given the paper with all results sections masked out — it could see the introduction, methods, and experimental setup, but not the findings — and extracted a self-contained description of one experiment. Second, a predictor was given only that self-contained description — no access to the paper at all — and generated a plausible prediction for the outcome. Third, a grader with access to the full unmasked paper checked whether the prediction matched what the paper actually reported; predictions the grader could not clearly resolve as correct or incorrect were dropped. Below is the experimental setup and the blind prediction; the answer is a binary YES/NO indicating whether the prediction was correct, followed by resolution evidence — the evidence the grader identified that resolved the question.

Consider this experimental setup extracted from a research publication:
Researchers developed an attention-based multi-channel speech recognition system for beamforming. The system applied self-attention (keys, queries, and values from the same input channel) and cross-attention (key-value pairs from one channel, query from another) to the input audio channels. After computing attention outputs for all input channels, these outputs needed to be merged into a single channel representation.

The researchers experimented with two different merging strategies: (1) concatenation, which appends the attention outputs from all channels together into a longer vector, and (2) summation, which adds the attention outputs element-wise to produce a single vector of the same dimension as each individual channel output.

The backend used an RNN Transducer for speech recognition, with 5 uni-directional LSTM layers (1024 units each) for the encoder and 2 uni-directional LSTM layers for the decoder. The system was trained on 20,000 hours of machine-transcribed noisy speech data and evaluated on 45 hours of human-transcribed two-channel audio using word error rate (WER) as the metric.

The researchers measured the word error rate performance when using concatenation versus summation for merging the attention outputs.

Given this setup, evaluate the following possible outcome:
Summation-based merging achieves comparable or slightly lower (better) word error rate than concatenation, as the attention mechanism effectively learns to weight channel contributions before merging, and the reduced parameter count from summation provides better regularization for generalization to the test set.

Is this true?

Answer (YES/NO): YES